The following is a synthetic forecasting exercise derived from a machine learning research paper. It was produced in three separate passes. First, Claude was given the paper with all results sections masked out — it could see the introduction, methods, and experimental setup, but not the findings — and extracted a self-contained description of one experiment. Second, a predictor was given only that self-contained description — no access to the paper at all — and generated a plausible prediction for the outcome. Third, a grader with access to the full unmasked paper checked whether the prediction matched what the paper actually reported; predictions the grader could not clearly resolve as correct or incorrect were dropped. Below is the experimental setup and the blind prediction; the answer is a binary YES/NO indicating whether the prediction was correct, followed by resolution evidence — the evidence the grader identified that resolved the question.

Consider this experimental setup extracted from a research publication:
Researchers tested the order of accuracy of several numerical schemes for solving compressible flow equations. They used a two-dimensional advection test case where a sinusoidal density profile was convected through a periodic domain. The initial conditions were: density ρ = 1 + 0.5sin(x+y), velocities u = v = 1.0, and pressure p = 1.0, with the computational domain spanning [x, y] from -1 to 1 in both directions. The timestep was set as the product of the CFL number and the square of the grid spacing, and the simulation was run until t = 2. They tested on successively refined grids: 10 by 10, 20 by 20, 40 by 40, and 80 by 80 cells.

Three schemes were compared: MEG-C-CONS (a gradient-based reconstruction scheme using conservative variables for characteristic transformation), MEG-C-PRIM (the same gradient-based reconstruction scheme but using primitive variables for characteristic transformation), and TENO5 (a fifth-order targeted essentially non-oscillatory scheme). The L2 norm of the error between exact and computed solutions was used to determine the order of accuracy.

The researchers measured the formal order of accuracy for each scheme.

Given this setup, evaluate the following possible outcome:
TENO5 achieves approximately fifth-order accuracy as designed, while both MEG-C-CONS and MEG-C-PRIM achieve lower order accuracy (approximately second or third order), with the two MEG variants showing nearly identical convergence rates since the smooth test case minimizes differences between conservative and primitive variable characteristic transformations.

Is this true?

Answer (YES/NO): NO